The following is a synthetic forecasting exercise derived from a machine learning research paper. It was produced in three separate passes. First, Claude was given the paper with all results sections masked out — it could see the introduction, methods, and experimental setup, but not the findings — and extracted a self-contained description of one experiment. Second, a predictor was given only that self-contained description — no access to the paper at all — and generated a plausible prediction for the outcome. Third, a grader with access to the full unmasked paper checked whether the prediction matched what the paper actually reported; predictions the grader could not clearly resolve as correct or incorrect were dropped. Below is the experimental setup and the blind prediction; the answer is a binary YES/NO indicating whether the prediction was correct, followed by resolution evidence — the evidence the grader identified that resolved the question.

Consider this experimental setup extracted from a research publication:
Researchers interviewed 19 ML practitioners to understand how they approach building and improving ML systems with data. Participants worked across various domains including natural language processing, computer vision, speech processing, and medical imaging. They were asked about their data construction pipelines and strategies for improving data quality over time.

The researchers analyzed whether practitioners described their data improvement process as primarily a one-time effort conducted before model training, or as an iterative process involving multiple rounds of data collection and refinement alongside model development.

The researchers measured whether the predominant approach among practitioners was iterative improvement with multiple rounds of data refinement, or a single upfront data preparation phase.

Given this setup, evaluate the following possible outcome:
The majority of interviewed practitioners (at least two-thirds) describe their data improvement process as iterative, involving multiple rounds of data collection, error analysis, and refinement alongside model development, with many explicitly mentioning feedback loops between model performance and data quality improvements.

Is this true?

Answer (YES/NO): YES